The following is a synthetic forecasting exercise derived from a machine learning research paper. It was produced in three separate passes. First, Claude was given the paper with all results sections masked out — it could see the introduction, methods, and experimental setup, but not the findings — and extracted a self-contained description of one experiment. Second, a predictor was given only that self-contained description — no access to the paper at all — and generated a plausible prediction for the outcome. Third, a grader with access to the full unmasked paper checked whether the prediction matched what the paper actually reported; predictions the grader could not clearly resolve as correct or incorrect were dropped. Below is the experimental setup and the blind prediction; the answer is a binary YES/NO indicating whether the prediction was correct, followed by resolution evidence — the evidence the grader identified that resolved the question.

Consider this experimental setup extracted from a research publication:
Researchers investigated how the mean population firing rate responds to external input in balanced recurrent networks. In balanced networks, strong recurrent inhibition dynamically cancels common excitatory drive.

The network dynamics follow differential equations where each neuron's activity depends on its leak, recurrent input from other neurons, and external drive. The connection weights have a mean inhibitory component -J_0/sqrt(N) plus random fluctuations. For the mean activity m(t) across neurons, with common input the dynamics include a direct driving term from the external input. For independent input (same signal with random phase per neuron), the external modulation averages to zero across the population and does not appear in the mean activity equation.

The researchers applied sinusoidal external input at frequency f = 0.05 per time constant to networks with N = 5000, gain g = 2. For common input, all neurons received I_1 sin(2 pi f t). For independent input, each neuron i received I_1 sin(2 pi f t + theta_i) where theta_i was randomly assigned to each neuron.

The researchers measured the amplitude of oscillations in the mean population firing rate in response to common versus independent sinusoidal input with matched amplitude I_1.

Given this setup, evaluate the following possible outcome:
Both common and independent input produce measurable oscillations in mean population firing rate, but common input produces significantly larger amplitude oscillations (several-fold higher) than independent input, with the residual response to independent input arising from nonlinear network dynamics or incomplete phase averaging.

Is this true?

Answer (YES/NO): NO